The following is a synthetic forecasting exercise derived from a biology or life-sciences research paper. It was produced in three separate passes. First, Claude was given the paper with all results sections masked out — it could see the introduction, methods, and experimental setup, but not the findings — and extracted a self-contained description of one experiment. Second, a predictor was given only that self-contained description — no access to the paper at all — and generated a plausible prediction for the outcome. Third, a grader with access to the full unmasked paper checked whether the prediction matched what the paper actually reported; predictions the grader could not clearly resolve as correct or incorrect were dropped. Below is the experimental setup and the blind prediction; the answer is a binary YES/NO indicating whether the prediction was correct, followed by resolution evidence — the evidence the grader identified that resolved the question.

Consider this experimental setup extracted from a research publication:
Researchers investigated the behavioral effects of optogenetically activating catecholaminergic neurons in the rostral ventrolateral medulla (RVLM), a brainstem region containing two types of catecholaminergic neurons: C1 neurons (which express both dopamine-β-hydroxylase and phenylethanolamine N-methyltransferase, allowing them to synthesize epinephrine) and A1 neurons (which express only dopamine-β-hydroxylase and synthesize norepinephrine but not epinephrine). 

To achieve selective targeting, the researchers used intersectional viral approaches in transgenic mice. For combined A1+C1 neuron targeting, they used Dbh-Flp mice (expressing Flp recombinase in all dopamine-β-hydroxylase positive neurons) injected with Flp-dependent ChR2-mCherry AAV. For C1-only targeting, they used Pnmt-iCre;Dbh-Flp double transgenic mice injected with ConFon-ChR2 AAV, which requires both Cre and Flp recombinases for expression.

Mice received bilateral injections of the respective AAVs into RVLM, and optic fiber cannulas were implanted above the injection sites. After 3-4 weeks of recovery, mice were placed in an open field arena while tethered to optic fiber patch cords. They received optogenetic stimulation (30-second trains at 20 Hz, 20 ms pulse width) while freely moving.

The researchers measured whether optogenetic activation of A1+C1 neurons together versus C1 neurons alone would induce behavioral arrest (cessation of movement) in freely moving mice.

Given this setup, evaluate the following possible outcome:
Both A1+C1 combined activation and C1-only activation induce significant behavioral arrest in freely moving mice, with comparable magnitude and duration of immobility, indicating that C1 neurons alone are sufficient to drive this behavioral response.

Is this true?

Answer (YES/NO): NO